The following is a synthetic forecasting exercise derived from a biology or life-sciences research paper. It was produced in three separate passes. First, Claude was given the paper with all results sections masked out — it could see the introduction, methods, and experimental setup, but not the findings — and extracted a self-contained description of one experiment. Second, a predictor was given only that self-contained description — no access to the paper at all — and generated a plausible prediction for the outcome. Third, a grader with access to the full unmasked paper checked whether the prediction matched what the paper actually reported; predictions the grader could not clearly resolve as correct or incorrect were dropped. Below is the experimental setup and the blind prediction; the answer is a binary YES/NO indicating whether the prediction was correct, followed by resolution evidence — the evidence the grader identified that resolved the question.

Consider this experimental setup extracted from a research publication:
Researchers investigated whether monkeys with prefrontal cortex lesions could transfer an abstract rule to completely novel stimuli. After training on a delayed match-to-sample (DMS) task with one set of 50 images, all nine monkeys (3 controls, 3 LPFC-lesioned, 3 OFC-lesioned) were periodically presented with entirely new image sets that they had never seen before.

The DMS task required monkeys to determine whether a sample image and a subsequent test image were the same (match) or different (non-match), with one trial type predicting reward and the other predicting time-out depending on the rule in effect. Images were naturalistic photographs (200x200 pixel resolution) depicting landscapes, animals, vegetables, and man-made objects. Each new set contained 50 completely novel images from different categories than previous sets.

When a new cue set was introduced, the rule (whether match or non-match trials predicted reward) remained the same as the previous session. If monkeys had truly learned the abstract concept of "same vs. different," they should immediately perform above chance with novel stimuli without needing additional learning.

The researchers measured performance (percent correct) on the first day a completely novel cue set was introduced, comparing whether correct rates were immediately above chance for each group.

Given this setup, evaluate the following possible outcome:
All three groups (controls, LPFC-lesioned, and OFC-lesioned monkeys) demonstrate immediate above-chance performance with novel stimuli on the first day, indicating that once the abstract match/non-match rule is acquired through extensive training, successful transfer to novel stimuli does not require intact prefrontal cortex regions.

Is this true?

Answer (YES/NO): YES